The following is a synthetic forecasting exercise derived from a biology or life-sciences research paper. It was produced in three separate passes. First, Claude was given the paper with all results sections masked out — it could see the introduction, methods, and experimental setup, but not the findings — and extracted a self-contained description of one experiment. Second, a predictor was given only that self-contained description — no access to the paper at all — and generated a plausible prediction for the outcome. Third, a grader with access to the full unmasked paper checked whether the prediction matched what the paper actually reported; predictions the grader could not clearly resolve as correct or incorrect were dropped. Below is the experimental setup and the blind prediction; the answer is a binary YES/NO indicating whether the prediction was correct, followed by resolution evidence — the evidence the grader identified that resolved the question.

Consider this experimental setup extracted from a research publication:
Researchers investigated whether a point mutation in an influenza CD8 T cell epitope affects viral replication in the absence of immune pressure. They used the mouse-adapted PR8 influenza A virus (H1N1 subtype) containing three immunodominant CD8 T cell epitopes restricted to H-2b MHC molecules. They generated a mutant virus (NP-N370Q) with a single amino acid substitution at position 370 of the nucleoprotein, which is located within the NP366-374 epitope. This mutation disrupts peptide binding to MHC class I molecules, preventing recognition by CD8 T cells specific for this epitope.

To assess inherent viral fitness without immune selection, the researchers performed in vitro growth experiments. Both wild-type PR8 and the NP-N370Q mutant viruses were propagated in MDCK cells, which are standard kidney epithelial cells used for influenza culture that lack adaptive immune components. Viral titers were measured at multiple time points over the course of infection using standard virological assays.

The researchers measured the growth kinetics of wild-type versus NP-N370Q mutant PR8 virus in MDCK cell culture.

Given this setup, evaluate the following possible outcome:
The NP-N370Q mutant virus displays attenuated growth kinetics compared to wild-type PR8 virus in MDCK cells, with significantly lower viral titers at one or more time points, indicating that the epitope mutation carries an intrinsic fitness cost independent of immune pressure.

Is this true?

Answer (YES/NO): NO